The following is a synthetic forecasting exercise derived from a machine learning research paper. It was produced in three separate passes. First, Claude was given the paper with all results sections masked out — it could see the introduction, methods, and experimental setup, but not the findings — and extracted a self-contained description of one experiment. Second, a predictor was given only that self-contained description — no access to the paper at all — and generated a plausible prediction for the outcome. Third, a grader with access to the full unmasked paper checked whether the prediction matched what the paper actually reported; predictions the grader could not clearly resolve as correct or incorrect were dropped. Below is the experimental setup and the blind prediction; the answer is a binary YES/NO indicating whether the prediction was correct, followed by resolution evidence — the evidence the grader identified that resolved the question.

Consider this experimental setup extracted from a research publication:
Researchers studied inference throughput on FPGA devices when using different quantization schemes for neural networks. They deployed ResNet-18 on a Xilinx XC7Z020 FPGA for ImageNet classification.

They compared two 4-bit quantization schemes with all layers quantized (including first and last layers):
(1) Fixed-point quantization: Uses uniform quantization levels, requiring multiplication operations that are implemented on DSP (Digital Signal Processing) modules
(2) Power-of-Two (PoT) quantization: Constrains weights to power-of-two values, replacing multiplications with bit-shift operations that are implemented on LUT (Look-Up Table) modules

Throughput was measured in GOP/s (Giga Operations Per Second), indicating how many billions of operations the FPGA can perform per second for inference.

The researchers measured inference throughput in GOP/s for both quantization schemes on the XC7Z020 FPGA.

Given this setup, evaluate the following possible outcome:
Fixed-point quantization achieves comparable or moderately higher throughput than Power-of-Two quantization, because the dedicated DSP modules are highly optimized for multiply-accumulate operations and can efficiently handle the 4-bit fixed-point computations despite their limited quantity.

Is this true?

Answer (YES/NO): NO